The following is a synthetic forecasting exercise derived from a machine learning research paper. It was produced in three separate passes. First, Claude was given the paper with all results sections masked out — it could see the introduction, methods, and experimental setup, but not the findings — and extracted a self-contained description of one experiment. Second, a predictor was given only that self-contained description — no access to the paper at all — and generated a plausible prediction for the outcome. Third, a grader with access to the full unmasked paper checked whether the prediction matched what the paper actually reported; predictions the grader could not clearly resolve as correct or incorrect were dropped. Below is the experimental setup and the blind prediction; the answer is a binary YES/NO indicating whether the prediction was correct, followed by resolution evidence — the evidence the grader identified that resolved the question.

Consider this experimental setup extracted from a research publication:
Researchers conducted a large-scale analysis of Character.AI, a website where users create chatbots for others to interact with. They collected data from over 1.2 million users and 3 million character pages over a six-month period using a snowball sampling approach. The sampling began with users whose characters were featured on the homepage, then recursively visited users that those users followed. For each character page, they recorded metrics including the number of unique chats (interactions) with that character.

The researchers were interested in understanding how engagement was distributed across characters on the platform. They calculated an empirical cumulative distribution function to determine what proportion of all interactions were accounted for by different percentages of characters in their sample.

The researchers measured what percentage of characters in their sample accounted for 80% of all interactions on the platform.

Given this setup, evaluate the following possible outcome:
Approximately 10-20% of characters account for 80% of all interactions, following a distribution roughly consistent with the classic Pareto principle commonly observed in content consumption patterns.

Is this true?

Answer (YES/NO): NO